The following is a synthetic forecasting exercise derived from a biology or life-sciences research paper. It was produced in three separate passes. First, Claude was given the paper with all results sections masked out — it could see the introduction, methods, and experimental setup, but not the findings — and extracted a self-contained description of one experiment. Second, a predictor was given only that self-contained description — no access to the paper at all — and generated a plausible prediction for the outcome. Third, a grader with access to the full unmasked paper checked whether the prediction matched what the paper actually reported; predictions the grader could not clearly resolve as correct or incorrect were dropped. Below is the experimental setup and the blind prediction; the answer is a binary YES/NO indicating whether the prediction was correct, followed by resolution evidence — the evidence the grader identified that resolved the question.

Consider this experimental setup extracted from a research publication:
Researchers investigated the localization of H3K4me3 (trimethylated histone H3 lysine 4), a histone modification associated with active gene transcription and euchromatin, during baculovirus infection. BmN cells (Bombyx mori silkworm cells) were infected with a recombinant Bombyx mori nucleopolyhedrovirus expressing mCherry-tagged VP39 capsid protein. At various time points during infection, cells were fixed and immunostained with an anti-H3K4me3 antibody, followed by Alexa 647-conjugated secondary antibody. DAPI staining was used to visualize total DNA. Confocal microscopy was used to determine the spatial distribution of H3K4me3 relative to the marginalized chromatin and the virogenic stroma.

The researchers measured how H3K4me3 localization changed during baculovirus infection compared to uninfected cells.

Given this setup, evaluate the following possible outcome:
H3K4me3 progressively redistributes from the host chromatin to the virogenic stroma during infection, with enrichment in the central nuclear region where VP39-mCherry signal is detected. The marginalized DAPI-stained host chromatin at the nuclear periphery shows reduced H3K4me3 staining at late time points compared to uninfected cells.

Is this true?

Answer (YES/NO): NO